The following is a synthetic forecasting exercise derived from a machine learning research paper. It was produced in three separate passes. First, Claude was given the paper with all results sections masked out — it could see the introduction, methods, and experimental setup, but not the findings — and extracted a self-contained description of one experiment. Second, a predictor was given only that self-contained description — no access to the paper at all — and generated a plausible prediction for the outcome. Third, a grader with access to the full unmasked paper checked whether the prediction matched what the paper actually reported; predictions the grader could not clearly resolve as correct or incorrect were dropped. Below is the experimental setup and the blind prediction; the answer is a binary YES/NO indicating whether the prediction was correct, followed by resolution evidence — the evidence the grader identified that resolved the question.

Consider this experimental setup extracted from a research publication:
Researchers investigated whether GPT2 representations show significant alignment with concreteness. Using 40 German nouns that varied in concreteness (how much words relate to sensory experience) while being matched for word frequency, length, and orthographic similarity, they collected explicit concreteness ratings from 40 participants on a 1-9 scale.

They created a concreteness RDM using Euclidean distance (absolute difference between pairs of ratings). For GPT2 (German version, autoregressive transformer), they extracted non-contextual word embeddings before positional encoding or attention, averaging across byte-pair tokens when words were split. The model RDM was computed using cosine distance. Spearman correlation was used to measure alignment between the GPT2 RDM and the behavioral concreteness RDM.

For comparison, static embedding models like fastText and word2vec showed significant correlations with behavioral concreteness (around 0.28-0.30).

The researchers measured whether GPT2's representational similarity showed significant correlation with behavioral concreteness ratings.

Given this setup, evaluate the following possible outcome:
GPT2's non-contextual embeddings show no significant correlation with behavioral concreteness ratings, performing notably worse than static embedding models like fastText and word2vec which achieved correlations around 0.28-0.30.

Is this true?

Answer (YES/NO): YES